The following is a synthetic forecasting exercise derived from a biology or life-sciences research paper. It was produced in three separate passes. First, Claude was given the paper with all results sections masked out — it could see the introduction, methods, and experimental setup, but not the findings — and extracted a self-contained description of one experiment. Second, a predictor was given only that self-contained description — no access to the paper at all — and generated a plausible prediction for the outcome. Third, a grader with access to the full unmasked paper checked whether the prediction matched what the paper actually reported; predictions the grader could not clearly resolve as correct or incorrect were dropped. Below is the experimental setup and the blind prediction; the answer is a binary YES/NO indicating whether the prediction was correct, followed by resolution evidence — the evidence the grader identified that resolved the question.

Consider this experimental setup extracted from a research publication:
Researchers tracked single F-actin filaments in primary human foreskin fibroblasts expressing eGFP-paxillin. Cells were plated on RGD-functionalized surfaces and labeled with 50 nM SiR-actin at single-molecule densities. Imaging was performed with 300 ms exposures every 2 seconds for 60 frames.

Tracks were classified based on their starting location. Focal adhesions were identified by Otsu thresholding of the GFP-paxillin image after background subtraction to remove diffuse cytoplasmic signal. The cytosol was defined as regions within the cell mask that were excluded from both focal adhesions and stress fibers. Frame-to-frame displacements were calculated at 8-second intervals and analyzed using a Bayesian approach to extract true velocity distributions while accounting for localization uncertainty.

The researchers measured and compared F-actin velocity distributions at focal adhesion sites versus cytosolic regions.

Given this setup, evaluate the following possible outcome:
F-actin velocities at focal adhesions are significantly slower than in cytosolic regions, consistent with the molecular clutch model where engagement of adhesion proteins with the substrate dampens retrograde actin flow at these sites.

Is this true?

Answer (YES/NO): NO